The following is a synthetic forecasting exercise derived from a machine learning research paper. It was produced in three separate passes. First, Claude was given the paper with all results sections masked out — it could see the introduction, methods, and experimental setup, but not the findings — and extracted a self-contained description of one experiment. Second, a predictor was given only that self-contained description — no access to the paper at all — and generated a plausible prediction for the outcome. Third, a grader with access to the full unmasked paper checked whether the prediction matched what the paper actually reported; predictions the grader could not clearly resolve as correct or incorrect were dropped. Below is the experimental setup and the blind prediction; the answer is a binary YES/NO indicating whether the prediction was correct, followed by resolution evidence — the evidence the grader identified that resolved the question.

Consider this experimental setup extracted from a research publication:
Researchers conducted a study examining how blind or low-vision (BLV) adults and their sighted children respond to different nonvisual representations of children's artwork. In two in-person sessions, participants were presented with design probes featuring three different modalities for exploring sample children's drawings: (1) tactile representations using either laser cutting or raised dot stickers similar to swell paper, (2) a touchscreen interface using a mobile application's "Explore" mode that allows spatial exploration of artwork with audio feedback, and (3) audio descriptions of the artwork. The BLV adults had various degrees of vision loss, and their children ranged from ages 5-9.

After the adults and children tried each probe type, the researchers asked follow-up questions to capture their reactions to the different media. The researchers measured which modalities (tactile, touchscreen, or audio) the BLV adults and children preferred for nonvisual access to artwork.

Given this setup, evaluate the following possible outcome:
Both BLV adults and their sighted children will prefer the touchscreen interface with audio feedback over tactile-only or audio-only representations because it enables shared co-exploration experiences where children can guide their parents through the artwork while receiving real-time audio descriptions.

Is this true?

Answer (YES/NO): NO